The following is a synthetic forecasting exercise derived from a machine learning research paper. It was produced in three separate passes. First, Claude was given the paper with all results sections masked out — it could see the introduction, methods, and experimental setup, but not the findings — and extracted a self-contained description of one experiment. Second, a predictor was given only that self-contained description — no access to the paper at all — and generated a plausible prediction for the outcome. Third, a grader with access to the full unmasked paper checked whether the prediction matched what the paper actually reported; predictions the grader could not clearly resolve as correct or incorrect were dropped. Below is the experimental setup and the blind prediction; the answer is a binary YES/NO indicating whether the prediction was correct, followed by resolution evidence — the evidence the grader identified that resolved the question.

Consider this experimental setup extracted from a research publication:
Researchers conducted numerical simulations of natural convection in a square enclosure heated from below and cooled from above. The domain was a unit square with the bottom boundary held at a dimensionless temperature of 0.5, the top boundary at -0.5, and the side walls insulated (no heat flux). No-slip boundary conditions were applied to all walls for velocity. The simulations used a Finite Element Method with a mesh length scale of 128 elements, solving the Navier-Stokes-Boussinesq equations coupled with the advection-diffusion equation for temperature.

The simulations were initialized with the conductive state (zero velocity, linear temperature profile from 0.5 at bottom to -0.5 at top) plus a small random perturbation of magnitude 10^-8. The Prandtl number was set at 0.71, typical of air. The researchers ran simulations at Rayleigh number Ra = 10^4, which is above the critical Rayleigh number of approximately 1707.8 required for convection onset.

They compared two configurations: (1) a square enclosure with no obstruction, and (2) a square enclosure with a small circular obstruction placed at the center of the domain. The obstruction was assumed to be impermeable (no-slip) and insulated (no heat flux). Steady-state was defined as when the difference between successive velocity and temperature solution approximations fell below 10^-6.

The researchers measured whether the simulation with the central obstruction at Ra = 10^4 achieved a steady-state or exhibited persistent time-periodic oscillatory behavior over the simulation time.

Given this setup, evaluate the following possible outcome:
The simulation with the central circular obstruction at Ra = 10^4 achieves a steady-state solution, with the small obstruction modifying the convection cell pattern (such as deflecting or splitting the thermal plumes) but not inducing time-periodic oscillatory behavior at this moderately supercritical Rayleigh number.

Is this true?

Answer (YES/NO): YES